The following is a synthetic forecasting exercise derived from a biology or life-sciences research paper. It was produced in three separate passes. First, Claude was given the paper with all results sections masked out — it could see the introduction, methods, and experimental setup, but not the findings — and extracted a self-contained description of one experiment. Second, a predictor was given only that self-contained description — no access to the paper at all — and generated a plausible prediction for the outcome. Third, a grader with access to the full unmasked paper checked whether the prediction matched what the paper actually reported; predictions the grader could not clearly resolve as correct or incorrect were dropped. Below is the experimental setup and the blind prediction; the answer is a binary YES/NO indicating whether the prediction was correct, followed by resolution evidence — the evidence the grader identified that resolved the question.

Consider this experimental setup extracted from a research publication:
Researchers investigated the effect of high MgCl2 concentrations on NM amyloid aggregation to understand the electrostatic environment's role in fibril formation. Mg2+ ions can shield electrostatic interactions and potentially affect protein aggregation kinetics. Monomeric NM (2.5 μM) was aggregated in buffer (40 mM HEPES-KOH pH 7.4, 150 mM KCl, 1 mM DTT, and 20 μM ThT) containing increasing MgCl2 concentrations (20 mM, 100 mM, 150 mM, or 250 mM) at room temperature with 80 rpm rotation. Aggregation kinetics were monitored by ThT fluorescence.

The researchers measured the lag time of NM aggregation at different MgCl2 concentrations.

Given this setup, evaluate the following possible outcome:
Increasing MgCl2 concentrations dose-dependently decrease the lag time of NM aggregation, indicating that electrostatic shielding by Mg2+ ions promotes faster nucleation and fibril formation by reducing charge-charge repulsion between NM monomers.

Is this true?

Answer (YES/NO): YES